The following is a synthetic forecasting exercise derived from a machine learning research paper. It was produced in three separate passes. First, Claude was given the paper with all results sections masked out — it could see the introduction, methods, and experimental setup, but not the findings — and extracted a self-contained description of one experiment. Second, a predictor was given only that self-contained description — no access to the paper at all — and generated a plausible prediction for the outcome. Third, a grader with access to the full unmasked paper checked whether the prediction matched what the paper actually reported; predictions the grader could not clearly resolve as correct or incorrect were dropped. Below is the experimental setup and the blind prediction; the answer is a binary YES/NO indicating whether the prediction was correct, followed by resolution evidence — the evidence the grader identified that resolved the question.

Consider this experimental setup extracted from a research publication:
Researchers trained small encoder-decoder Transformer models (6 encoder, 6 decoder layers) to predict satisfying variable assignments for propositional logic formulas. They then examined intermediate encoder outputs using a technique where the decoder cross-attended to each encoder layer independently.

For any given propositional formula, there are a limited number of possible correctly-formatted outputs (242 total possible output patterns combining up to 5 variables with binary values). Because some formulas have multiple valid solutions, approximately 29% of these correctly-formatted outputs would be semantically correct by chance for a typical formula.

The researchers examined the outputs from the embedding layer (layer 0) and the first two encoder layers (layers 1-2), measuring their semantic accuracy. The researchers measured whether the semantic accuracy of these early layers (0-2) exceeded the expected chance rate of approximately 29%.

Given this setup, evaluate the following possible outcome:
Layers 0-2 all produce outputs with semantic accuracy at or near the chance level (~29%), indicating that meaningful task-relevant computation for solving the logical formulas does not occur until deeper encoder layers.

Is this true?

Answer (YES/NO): YES